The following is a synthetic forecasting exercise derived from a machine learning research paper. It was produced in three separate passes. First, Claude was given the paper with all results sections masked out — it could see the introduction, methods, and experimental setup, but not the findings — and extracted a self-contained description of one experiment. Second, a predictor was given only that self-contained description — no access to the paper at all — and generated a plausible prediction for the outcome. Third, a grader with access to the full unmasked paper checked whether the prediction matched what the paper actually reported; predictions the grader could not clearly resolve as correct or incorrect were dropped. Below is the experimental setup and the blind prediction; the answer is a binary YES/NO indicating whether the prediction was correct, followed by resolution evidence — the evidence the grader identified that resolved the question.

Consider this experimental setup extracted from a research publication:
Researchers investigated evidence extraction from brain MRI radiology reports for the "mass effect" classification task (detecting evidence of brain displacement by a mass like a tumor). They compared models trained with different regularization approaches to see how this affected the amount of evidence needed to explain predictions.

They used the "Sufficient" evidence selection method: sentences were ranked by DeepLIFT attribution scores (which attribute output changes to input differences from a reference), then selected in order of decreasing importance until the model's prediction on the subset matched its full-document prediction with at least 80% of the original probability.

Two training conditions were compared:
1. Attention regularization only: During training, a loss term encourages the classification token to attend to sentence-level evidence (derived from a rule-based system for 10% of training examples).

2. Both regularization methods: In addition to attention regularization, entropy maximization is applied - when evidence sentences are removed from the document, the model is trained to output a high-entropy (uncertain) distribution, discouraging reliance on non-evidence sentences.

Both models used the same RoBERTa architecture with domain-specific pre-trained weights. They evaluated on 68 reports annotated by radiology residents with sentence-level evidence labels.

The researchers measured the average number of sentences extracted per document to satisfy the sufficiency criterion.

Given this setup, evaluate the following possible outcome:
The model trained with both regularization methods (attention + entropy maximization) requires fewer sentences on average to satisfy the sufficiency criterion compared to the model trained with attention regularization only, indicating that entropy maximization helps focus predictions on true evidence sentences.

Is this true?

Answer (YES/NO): YES